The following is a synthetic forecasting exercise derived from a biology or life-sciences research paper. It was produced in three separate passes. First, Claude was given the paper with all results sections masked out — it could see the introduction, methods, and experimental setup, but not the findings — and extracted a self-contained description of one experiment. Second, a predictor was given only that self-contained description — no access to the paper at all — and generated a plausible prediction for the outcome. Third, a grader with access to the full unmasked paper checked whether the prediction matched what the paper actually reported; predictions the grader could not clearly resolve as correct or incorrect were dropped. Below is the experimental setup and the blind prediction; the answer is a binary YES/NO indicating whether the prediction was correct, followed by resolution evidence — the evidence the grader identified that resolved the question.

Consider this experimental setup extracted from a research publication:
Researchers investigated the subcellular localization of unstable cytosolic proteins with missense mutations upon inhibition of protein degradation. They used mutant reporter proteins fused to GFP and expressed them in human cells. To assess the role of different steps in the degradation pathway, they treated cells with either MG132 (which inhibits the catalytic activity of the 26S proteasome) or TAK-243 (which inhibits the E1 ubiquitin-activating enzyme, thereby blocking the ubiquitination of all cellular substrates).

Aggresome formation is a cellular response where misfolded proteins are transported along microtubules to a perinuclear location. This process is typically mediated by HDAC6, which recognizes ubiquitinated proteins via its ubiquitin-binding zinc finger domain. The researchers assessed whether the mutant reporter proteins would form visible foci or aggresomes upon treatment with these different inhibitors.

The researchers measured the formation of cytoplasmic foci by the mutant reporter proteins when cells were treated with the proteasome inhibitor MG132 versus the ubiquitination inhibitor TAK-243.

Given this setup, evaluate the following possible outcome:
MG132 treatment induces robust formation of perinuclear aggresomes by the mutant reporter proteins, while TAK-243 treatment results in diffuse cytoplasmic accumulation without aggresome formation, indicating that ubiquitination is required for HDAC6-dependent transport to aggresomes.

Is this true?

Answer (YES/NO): NO